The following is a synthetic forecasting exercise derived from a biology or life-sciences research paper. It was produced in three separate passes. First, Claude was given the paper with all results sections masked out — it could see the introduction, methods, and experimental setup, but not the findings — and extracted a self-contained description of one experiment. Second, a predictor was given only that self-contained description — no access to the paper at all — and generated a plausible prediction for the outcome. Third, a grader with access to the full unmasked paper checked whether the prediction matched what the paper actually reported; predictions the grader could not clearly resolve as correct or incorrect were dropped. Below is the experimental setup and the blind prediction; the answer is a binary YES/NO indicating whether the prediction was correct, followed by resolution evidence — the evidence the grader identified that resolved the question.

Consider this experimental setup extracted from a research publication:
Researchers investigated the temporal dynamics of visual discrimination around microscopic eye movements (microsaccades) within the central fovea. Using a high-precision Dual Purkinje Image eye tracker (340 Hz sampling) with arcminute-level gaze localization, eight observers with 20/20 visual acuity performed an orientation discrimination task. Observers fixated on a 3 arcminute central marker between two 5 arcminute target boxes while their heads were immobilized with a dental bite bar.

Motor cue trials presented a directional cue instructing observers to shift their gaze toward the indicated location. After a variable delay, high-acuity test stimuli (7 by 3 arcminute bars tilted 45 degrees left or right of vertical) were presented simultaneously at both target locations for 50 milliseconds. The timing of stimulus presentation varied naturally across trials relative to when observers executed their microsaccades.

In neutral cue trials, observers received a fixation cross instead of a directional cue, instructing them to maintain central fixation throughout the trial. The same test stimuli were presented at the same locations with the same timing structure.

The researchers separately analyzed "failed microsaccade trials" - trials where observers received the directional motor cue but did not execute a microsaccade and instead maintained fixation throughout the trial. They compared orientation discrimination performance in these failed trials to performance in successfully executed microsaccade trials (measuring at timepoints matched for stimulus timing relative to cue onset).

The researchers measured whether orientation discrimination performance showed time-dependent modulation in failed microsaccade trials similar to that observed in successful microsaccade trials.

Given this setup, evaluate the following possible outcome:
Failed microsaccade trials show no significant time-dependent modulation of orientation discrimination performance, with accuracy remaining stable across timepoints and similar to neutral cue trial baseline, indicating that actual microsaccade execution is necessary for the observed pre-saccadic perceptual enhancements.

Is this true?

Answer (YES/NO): YES